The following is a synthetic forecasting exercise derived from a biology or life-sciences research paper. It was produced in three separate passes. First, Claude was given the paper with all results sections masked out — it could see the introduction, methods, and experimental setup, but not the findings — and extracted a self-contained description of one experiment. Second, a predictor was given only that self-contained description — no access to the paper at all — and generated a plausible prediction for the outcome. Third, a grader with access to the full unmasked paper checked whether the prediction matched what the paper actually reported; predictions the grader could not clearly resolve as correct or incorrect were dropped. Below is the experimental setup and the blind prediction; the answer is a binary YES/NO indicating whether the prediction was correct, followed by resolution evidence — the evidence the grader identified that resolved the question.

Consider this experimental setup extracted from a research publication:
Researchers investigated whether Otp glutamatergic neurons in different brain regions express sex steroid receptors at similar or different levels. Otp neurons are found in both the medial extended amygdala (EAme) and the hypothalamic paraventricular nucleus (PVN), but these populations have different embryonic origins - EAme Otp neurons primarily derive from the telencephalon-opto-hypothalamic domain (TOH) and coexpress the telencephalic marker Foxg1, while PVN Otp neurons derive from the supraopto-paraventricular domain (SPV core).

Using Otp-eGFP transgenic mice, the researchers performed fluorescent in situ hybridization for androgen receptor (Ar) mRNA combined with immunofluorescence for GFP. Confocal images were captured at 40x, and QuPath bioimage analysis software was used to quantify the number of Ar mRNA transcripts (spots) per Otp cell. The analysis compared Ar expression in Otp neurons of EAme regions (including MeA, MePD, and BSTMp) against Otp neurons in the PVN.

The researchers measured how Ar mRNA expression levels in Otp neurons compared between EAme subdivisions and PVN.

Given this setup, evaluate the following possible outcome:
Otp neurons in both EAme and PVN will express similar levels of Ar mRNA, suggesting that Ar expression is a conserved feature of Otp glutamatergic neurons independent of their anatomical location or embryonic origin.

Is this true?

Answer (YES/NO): NO